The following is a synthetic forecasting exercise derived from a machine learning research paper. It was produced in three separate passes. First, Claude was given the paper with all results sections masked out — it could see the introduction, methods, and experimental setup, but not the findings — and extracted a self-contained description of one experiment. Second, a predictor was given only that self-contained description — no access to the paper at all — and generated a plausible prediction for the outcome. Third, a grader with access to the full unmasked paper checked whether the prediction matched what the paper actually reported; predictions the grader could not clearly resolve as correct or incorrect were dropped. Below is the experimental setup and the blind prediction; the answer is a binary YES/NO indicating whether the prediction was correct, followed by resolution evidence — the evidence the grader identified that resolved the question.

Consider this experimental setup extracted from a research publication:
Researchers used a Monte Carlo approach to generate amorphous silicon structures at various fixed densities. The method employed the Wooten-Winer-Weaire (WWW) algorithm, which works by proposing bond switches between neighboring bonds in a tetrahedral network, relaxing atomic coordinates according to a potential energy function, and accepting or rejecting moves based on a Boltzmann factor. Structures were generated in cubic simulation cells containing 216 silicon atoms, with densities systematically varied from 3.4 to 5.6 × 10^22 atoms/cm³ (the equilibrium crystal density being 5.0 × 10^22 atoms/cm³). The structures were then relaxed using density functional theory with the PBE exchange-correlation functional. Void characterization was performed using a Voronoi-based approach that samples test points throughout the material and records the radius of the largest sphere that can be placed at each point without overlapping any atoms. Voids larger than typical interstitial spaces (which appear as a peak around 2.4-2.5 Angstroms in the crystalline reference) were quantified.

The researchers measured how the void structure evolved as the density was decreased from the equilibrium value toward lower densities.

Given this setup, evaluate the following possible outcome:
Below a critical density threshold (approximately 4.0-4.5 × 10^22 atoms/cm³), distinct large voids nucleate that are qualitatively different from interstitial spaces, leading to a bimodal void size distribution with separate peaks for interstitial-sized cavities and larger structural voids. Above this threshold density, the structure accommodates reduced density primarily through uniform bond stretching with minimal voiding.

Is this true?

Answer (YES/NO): YES